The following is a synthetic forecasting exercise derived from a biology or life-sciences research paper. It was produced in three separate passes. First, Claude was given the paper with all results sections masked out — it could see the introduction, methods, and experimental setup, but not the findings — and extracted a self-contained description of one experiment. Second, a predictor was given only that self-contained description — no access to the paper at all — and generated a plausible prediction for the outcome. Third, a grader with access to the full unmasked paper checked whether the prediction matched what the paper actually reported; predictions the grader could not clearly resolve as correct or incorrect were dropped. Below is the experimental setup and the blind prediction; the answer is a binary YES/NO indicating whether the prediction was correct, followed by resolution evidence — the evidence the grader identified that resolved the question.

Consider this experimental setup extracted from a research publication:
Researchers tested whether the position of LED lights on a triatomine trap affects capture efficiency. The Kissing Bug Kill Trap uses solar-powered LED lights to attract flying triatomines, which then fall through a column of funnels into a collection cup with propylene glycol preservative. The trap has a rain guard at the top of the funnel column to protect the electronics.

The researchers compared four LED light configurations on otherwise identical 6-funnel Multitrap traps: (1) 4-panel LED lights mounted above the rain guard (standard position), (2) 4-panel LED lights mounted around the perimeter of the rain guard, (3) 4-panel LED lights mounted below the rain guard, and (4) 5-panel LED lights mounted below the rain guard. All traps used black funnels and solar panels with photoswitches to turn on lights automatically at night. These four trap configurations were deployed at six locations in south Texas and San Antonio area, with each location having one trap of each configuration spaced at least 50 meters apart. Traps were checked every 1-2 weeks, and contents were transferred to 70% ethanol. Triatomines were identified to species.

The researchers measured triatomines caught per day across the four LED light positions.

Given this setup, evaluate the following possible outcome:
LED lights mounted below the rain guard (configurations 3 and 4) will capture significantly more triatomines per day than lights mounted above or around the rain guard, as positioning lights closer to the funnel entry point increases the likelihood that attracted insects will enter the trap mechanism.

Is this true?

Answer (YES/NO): NO